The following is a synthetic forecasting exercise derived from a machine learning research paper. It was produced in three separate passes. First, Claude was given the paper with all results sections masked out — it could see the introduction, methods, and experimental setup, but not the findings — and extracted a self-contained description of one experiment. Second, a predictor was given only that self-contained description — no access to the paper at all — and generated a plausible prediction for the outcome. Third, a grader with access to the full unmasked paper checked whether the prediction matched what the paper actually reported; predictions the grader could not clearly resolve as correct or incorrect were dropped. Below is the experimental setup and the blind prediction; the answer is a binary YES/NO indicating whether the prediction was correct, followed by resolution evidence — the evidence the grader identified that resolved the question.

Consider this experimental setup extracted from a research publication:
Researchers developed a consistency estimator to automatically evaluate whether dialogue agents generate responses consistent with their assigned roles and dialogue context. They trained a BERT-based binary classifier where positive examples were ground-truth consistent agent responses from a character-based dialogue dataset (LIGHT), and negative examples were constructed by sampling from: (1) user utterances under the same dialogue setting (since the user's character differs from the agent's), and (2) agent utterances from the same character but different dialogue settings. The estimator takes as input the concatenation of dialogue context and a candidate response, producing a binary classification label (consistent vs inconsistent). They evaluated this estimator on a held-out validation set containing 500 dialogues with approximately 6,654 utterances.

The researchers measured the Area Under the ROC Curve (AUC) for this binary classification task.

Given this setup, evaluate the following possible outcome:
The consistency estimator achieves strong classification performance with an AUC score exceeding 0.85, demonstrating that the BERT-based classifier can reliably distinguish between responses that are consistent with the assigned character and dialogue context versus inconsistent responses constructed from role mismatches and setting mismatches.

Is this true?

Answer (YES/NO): YES